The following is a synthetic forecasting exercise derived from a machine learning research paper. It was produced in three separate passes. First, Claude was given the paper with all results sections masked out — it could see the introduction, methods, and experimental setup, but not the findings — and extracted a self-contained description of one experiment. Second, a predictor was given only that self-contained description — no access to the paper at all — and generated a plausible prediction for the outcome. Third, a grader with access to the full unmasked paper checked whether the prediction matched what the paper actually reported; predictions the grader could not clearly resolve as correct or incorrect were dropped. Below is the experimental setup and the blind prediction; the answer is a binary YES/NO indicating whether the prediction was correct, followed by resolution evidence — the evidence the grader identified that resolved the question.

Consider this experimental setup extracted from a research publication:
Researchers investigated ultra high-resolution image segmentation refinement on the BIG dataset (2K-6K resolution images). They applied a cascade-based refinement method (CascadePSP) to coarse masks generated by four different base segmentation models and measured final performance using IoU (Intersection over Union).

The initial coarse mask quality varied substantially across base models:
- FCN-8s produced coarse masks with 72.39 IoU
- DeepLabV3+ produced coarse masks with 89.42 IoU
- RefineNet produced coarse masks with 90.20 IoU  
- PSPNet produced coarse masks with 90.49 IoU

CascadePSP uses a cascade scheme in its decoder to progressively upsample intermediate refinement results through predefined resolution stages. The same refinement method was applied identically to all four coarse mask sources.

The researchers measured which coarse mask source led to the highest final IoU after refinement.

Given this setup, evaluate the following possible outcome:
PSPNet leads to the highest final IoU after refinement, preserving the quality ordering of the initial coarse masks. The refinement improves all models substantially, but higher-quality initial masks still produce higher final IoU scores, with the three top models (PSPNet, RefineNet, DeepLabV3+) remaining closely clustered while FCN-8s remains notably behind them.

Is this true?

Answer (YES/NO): YES